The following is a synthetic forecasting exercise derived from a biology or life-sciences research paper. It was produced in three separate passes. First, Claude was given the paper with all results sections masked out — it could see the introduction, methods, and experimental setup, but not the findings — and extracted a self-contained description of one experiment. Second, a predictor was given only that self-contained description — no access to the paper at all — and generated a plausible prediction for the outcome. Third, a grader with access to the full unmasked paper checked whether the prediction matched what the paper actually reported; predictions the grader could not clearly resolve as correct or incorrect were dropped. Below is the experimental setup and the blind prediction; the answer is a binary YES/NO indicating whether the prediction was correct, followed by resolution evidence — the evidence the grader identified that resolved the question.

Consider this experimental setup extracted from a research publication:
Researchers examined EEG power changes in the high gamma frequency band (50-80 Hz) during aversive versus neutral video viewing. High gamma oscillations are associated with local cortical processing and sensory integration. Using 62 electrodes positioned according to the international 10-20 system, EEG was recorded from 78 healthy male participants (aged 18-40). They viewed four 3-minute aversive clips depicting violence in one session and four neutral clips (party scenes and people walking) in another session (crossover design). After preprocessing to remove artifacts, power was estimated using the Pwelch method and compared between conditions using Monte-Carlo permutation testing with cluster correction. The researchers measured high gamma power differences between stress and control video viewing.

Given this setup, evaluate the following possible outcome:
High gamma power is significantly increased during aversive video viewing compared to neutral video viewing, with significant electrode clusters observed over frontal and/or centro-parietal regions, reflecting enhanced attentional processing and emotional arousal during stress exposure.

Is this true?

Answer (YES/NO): NO